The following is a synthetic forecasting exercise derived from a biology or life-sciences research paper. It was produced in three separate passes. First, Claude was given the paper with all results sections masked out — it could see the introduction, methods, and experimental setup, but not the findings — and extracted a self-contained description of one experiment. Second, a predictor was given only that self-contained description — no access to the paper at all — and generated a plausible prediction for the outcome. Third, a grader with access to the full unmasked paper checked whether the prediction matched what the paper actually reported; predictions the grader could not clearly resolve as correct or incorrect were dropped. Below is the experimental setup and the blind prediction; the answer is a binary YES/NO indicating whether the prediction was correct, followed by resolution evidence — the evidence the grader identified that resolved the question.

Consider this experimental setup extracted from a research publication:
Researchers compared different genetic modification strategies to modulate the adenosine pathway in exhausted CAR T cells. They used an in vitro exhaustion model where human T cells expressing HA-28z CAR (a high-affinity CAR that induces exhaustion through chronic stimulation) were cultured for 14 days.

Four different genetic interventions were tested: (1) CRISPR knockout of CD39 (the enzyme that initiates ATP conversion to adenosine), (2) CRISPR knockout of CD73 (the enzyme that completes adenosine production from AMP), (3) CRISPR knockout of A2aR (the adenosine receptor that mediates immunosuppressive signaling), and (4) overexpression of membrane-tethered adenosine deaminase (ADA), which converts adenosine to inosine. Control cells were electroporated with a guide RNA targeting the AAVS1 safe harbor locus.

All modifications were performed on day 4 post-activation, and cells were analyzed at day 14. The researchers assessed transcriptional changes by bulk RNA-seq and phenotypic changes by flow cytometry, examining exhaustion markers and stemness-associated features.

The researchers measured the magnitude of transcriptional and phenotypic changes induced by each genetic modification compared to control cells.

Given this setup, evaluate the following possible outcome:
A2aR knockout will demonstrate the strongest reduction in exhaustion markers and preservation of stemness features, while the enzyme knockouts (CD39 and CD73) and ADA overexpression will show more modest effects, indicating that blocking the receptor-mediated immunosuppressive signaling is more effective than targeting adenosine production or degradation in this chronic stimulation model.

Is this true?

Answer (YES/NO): NO